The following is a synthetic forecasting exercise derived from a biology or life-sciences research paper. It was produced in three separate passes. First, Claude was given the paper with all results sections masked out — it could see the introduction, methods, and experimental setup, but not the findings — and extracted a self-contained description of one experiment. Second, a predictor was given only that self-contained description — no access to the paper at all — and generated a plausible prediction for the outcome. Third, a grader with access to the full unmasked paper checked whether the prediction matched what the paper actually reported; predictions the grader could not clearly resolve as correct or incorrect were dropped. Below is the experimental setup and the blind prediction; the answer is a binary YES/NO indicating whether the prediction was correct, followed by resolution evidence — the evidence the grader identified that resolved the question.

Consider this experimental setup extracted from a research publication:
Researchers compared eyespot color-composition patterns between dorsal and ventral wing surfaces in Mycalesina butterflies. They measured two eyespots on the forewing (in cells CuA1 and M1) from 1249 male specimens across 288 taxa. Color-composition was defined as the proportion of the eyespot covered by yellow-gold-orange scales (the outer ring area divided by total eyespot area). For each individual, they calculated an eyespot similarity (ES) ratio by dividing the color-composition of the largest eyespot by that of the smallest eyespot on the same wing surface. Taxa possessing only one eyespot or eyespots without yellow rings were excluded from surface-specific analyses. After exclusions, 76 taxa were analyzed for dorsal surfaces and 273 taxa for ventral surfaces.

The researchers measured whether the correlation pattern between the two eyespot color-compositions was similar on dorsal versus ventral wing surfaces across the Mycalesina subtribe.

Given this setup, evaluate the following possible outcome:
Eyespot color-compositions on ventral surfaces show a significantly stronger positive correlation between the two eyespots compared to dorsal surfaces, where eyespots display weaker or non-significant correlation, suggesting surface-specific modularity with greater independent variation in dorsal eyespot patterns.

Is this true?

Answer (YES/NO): NO